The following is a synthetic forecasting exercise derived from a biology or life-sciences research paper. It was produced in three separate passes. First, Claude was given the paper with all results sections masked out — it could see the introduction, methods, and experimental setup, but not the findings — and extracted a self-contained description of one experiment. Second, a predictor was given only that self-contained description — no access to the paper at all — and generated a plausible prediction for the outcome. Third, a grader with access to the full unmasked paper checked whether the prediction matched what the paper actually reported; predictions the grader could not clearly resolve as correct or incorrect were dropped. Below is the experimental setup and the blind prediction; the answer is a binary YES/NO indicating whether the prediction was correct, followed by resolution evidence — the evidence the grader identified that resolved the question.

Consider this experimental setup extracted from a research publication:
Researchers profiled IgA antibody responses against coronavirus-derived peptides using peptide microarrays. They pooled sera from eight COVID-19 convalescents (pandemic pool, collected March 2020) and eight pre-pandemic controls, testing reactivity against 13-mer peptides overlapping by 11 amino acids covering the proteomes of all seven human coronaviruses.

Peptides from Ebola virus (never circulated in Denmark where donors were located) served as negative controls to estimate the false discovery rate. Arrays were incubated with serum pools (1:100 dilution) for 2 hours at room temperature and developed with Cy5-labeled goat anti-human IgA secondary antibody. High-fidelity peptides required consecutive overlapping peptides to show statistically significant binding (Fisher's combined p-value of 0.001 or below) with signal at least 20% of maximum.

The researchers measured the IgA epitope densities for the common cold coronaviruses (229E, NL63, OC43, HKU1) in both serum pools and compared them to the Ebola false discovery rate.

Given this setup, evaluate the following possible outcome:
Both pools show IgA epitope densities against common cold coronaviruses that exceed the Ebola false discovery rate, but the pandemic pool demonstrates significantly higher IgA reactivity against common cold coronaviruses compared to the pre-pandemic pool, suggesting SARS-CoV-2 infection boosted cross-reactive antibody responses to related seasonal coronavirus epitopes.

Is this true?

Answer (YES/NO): NO